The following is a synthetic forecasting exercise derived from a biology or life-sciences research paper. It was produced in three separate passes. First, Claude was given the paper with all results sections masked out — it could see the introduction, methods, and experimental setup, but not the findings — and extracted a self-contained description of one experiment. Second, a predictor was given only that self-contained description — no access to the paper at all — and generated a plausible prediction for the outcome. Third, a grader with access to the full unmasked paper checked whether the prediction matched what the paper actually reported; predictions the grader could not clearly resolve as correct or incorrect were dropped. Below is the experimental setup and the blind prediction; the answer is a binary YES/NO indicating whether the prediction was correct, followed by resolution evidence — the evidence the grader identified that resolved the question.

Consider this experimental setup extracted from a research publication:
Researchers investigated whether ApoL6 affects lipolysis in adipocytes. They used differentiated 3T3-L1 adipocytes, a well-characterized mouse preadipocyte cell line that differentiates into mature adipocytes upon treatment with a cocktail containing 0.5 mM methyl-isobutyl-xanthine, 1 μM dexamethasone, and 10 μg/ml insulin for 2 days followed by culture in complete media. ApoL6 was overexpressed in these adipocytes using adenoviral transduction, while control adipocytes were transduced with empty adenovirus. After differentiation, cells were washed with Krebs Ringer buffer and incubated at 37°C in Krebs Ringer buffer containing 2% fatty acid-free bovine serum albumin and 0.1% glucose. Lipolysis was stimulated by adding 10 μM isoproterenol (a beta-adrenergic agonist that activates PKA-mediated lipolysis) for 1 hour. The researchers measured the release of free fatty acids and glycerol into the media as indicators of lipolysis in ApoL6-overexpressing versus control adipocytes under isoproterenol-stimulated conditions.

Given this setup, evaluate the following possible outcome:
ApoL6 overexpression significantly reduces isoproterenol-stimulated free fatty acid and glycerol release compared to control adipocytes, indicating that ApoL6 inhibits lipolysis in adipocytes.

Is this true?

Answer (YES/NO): YES